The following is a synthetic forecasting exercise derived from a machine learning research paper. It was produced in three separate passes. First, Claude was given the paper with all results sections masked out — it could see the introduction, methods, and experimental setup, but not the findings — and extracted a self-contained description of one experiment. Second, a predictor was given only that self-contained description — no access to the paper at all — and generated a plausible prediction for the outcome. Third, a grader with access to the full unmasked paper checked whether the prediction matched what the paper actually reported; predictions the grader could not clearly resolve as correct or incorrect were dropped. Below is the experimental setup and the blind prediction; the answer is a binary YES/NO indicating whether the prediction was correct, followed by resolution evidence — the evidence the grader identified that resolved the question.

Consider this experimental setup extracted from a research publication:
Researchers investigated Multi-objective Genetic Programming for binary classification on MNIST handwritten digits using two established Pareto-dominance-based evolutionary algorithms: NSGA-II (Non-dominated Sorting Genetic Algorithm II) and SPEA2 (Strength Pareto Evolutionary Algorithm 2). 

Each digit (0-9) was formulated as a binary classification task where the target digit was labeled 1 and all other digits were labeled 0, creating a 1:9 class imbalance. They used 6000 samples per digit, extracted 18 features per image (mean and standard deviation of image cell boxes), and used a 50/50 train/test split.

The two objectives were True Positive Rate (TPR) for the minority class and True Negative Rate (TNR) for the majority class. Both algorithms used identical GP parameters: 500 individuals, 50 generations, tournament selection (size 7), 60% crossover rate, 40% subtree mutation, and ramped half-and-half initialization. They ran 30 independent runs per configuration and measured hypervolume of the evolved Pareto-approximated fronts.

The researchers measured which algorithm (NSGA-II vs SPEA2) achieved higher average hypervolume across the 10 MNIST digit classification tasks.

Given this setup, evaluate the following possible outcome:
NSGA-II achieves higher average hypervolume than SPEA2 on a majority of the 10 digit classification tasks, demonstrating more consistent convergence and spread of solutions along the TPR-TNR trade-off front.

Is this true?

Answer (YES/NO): NO